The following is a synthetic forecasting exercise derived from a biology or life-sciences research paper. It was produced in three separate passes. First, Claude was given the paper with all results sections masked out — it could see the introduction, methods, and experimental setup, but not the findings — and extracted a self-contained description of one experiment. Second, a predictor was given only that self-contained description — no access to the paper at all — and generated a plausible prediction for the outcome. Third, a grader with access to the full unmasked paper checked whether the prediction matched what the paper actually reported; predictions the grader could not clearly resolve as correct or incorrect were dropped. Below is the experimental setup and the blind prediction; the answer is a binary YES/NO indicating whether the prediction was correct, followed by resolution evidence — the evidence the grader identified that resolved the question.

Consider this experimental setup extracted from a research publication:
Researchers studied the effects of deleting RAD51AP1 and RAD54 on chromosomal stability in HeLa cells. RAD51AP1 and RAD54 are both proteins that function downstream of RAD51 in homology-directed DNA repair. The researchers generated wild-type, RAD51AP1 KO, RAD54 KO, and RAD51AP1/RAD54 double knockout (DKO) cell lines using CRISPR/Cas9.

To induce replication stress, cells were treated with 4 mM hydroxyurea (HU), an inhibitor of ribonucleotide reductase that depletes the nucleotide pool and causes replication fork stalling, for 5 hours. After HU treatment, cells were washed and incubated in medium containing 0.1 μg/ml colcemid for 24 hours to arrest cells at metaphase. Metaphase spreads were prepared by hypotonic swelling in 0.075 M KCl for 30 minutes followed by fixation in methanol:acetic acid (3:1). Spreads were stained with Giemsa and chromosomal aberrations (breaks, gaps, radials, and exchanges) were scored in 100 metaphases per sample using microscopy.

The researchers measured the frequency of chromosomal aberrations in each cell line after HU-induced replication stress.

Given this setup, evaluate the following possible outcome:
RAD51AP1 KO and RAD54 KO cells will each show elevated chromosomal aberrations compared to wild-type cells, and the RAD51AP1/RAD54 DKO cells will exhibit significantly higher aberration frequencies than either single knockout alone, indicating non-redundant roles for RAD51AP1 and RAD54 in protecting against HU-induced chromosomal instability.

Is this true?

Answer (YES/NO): YES